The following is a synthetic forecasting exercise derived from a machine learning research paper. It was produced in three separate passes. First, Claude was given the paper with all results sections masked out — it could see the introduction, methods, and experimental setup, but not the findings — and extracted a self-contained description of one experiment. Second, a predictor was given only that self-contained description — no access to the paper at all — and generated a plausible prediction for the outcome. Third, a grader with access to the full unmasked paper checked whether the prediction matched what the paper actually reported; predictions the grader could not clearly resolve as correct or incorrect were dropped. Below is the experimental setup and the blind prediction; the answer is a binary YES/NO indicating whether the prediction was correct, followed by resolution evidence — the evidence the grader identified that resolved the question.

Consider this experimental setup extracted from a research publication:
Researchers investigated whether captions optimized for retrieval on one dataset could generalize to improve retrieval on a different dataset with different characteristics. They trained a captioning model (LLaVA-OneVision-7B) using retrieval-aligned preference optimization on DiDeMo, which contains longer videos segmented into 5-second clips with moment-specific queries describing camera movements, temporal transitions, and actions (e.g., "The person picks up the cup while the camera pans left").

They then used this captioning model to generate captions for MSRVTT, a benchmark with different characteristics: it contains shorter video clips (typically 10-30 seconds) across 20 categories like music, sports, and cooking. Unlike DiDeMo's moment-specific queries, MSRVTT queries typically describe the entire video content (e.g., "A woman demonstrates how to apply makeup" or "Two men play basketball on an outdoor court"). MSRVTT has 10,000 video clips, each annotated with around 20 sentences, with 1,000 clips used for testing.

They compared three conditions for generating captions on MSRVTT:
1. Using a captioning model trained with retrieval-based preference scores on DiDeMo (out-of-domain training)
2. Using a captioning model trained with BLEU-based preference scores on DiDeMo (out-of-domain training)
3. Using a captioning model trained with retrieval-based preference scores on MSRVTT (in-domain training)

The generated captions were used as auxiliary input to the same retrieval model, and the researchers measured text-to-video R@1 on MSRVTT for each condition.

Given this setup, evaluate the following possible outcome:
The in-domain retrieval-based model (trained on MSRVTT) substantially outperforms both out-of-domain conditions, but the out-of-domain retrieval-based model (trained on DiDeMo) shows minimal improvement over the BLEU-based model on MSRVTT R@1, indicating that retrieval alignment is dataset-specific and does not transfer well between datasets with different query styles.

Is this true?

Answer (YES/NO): NO